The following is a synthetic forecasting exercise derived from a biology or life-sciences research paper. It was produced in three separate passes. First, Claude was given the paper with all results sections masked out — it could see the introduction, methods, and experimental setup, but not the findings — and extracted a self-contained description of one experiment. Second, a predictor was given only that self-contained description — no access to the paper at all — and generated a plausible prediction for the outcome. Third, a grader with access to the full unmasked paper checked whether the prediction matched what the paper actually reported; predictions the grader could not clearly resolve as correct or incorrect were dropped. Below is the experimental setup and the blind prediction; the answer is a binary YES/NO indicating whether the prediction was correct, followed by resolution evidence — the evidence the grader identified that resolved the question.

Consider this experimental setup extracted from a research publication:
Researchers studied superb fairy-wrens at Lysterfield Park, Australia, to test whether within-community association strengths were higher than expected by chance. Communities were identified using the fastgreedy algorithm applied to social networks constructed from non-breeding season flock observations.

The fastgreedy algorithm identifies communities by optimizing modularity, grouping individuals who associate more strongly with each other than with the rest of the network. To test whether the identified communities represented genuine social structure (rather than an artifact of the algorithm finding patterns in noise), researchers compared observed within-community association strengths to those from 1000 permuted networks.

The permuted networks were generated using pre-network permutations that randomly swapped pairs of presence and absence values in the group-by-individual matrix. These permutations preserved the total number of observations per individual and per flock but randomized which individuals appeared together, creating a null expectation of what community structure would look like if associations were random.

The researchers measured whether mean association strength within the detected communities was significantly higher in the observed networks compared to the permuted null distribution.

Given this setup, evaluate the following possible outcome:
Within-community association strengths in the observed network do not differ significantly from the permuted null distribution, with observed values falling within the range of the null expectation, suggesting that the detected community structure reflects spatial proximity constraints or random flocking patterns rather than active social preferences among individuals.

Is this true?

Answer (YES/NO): NO